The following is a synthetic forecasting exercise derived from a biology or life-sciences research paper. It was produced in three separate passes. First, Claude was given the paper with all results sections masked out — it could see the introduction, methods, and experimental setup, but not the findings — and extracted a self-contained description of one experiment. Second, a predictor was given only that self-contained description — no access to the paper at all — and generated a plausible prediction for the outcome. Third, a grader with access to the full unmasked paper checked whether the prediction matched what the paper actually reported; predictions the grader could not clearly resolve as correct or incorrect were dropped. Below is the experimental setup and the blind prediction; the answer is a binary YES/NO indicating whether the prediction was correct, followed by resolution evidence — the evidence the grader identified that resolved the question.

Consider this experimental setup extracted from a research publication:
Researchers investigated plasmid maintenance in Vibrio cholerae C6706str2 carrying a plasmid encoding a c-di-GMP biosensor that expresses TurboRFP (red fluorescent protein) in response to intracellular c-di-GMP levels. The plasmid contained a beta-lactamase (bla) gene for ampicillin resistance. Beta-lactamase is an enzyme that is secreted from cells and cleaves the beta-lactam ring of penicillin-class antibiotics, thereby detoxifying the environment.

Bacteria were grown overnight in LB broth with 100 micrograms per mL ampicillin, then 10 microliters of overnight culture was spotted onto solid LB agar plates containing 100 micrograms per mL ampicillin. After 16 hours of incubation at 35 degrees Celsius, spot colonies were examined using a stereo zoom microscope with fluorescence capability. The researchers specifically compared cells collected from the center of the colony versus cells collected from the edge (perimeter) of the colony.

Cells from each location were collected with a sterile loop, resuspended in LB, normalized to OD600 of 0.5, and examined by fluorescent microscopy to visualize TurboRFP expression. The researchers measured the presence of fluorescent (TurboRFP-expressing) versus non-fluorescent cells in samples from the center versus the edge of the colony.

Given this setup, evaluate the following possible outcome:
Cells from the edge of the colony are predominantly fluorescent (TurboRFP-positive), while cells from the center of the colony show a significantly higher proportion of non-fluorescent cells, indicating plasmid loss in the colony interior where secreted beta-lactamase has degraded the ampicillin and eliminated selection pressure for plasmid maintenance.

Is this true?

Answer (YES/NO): NO